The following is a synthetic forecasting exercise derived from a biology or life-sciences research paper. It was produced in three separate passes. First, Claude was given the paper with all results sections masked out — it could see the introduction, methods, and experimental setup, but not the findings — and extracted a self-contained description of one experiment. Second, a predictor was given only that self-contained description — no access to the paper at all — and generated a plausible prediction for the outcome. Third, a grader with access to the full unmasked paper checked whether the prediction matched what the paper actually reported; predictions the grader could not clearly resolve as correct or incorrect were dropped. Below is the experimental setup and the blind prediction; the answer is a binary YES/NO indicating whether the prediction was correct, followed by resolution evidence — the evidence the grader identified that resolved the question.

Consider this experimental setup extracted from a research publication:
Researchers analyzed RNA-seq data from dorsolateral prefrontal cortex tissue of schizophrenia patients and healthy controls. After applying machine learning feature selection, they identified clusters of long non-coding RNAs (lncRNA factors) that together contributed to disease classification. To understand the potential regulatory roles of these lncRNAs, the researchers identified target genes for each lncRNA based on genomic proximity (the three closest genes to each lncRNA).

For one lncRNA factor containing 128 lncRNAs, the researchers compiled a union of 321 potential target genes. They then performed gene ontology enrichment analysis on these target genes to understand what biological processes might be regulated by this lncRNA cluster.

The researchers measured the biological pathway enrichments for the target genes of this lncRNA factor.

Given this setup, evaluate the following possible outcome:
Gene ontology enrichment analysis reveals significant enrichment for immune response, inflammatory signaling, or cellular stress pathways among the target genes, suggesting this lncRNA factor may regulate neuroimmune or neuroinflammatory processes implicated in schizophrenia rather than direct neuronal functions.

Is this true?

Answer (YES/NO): NO